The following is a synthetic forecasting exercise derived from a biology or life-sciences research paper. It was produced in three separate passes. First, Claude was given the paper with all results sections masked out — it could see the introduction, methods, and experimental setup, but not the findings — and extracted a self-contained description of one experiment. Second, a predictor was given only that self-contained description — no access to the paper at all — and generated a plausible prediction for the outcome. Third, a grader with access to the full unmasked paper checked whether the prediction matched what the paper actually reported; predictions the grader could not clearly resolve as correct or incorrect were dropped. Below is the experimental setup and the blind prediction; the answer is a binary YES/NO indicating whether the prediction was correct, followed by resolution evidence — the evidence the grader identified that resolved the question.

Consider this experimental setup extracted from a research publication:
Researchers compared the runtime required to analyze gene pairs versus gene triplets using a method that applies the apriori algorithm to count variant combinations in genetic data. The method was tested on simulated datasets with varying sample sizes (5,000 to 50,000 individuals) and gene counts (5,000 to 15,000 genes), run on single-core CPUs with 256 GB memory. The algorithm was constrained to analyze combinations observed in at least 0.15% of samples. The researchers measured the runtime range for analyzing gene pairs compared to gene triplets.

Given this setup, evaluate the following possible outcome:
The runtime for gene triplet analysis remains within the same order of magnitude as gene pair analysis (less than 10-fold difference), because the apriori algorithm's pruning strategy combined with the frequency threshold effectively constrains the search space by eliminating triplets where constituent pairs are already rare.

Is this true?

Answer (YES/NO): NO